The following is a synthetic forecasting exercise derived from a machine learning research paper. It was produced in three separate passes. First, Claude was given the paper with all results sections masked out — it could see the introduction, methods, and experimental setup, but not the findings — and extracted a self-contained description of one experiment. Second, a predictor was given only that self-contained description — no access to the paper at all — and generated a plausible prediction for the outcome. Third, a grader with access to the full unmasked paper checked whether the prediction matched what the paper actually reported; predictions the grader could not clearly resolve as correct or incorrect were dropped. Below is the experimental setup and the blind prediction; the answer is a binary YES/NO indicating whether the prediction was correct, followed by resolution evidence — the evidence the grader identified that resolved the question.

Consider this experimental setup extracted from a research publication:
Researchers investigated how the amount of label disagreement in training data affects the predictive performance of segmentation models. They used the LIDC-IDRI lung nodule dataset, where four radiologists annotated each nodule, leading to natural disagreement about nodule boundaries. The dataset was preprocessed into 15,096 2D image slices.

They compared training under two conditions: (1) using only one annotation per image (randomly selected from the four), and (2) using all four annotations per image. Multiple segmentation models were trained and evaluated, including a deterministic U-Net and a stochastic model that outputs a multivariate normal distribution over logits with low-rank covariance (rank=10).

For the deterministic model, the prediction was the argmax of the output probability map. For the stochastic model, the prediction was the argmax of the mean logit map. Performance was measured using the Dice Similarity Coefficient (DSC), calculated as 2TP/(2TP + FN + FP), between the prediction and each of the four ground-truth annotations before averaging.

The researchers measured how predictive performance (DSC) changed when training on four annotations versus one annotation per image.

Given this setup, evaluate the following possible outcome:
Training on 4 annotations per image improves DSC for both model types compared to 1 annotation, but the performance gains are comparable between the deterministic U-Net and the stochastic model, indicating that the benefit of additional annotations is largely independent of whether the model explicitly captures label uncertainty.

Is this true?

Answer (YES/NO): NO